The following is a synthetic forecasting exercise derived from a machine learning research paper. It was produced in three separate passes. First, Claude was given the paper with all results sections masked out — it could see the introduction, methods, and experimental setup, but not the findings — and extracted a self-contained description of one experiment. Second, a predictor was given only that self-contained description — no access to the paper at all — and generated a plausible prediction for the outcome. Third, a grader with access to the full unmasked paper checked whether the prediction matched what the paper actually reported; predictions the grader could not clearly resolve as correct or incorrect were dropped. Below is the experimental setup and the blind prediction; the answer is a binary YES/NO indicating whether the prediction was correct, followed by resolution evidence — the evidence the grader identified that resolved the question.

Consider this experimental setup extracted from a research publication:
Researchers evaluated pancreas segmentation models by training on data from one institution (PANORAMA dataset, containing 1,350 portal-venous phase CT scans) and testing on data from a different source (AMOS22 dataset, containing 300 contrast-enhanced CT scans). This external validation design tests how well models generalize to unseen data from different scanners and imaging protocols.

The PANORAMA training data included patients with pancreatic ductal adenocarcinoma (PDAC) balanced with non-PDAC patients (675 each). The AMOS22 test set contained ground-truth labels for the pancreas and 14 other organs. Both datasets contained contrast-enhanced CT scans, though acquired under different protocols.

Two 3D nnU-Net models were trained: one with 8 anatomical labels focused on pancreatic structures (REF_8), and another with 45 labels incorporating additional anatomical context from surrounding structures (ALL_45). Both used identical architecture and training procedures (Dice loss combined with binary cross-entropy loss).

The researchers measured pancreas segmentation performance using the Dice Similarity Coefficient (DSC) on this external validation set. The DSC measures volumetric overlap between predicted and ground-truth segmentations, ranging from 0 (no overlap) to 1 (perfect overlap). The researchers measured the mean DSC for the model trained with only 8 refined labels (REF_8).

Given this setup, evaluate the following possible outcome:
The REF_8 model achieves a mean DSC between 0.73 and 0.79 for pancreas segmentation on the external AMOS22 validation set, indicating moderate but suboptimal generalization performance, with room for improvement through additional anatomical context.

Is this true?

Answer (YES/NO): YES